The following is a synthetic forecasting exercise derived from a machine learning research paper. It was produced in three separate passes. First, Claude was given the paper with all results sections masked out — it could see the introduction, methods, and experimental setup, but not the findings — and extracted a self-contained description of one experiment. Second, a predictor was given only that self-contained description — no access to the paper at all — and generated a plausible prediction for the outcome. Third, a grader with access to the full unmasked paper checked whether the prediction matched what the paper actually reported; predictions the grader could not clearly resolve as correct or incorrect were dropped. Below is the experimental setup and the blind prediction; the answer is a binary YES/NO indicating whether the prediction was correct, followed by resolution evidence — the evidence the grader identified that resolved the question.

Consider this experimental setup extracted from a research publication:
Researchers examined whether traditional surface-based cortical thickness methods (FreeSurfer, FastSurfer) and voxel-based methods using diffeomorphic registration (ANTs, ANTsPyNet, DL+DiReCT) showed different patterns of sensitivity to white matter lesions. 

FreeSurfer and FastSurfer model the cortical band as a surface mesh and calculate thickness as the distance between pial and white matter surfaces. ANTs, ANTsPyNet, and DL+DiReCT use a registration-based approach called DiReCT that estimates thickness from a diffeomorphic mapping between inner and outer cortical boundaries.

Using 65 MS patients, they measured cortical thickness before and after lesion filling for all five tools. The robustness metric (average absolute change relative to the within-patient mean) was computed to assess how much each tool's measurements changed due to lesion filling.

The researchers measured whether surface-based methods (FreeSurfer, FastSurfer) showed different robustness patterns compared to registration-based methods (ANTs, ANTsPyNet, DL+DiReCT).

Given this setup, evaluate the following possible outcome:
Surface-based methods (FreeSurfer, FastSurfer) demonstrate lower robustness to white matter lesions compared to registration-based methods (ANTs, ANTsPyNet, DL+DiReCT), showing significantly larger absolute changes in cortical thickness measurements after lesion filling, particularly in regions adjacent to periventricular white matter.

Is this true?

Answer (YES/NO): NO